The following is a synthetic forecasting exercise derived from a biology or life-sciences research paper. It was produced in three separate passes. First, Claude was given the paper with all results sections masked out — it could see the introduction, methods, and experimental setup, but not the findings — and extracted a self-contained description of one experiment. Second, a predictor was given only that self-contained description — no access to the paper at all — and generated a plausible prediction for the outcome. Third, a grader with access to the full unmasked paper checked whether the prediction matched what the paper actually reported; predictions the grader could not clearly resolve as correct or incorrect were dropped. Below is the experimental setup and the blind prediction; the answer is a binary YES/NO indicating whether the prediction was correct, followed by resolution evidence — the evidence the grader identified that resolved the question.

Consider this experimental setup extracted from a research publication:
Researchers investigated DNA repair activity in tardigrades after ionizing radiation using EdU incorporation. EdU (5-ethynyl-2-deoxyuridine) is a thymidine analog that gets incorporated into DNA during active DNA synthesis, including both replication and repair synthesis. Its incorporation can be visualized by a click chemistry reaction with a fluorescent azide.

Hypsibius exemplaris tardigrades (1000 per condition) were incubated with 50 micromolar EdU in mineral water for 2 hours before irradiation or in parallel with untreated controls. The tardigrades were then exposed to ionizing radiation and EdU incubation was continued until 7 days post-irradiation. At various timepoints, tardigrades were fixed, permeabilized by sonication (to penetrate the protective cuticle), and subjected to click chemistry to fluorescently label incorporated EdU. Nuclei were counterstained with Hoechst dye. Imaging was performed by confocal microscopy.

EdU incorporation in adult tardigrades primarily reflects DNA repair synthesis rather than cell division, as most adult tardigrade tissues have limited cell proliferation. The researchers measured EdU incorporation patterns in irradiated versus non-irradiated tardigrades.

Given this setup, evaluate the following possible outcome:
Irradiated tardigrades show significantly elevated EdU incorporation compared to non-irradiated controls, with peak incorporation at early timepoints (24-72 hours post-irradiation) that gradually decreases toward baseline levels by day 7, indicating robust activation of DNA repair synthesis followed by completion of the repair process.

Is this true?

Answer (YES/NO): NO